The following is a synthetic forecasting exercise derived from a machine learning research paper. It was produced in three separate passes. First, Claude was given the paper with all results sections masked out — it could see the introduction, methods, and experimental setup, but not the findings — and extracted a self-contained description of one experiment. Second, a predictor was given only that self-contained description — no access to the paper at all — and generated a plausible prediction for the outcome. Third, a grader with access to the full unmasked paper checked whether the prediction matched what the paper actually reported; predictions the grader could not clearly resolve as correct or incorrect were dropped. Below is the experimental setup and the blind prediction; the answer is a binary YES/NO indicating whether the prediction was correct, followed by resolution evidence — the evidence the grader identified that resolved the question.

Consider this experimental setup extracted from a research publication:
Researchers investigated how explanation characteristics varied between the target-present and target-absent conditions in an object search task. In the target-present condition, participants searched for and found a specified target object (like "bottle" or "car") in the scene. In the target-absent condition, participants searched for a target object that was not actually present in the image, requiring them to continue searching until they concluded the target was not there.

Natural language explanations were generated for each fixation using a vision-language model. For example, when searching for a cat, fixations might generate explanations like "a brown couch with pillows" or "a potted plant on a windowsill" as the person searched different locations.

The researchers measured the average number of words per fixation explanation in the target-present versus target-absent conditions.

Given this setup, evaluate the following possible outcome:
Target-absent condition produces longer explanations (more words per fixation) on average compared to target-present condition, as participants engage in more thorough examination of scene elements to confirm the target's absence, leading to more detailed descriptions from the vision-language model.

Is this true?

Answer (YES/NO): YES